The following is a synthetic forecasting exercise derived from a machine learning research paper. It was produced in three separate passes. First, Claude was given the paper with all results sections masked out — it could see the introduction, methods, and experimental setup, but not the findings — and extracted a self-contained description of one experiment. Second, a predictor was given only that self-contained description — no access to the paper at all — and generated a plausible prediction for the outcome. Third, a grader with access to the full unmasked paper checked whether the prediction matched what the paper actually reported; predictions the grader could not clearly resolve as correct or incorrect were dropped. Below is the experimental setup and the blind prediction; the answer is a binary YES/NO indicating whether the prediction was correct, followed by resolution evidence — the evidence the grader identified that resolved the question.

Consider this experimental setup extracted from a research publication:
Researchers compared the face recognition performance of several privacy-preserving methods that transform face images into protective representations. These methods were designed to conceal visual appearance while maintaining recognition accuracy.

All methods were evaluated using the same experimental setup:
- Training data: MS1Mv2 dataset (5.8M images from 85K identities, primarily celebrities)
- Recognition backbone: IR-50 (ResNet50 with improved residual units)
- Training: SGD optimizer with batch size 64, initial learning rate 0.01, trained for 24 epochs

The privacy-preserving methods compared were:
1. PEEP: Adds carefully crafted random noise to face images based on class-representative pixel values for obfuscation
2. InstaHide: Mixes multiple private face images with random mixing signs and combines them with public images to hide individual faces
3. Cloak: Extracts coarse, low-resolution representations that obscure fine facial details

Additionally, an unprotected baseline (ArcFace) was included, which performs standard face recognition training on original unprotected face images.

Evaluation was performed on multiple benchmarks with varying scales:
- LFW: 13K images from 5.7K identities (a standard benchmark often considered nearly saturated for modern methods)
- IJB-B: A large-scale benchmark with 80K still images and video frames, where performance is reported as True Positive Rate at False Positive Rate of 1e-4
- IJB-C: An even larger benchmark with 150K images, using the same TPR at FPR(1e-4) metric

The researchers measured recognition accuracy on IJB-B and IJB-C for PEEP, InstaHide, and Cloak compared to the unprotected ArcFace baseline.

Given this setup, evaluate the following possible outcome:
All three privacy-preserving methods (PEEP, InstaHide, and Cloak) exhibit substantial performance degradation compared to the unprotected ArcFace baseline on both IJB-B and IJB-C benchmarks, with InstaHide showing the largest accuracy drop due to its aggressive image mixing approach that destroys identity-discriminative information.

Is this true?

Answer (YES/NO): NO